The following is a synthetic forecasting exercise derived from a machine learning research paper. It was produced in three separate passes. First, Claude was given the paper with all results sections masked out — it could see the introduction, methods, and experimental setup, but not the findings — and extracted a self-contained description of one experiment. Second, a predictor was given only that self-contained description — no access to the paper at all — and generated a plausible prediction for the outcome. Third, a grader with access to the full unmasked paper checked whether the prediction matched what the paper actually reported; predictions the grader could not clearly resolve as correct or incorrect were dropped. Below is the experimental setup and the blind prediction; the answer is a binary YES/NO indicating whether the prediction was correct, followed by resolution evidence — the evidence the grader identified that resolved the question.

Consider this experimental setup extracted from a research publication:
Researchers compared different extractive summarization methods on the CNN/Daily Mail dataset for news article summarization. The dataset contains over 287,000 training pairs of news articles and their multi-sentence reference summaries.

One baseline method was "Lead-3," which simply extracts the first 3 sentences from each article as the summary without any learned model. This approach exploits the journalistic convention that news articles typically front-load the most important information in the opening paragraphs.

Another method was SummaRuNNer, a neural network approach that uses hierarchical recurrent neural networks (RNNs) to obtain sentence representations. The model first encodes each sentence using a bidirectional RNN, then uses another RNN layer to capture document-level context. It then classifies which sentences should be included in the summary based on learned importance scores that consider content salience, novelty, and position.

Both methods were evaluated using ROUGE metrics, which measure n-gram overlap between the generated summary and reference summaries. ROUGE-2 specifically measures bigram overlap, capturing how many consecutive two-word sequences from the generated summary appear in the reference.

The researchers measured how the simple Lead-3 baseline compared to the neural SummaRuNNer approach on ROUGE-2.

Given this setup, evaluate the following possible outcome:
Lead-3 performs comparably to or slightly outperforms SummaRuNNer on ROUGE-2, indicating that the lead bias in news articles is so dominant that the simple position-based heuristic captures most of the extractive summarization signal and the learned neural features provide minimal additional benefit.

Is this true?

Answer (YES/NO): YES